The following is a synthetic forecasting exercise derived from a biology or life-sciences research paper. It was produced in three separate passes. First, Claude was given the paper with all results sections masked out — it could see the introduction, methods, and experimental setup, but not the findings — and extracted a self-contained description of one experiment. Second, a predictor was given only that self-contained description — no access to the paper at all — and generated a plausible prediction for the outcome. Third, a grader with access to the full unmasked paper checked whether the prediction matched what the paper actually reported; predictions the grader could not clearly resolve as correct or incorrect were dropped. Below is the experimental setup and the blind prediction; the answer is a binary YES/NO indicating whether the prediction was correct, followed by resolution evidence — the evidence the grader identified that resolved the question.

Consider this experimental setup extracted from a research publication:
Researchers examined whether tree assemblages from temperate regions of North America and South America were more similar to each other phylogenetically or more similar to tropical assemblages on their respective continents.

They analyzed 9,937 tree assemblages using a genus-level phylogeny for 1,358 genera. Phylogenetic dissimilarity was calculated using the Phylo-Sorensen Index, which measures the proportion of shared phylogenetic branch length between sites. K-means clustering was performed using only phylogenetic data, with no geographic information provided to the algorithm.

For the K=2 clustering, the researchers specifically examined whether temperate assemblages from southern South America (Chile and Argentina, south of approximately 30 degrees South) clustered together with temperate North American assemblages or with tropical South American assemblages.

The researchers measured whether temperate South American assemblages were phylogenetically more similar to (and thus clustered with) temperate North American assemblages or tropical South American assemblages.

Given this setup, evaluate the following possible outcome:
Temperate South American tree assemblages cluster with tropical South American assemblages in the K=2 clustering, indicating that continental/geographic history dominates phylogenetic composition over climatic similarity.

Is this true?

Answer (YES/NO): NO